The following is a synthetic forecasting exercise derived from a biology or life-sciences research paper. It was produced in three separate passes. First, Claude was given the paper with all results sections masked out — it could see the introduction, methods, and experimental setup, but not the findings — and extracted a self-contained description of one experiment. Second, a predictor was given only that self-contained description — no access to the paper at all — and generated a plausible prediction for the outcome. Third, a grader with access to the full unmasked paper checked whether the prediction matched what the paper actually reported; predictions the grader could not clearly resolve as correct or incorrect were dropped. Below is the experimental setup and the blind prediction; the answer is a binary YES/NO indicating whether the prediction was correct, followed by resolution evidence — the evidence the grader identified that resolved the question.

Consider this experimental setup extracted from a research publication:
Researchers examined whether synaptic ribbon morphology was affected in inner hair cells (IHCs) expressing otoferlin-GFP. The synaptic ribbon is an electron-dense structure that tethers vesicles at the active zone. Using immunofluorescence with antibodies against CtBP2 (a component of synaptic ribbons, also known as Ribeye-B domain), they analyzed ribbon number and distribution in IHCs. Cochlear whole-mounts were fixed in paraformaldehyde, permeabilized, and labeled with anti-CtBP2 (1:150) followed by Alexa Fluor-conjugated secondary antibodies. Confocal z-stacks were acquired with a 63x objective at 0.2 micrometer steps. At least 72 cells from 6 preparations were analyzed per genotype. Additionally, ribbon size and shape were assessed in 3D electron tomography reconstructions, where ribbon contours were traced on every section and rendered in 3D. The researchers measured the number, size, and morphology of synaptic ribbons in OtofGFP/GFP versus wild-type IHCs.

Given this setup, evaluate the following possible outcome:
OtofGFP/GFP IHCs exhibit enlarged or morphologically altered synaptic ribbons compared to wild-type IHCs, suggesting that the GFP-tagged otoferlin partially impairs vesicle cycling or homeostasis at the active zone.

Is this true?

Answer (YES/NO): NO